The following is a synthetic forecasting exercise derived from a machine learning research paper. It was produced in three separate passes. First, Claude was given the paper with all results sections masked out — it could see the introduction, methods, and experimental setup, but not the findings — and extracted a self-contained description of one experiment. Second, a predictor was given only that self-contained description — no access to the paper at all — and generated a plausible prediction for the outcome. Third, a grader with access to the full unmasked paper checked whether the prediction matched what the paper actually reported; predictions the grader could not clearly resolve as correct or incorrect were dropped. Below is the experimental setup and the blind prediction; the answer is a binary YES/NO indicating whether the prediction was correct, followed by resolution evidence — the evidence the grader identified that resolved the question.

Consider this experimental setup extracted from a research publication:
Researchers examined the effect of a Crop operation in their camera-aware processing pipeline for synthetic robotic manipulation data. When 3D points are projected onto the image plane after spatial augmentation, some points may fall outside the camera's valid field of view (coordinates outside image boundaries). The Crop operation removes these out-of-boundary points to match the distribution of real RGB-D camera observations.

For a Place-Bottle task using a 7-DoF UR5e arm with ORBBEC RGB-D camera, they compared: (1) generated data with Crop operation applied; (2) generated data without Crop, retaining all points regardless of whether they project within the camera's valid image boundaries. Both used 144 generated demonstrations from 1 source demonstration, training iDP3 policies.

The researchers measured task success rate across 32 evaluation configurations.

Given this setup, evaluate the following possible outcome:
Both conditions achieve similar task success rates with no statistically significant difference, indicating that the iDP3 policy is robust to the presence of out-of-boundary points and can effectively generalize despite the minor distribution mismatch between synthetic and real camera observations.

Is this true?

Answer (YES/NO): NO